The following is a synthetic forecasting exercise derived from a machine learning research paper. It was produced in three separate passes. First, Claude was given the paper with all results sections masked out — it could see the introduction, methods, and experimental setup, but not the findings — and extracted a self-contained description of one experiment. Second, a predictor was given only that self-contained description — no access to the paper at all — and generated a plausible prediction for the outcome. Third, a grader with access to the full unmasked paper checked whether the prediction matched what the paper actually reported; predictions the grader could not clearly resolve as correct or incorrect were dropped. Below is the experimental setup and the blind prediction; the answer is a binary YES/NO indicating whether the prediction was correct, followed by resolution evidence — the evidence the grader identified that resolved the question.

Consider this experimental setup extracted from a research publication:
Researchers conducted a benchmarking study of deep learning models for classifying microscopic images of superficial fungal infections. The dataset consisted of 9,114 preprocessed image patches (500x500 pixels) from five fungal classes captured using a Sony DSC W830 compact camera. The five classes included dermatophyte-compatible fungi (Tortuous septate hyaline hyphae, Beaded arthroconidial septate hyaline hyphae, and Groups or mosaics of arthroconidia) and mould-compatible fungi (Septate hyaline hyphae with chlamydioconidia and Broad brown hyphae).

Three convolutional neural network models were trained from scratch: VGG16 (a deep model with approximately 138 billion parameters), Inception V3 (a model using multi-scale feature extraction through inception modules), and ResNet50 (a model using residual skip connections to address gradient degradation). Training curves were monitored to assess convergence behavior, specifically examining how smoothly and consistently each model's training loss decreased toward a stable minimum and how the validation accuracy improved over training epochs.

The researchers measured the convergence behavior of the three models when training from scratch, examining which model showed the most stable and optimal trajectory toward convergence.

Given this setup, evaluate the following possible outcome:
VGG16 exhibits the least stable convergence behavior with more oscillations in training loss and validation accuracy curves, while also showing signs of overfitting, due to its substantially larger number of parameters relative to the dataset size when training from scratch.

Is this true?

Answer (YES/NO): NO